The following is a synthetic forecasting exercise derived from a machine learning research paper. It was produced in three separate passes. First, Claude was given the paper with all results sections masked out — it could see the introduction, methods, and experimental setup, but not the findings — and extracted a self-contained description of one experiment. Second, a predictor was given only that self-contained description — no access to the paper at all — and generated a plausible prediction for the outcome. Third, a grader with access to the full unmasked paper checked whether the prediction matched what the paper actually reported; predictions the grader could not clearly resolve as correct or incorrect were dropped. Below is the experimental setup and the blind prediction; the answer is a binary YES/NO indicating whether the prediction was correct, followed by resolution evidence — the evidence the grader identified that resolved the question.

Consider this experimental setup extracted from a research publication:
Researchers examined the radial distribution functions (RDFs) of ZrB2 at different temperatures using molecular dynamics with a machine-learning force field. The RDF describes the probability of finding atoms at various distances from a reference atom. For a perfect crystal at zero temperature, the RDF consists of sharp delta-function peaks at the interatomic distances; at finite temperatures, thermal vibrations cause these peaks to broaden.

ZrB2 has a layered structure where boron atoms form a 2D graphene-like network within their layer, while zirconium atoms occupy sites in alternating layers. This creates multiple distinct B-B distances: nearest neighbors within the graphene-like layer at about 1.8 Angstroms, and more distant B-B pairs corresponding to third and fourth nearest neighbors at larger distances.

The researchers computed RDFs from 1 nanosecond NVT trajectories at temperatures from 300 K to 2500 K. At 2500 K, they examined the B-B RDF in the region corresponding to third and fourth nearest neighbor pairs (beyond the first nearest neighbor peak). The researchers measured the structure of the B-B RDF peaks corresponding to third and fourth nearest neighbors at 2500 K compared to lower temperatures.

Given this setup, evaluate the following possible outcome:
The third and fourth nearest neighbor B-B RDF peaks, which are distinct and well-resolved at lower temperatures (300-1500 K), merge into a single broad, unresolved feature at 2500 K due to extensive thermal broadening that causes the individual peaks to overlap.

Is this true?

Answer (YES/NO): YES